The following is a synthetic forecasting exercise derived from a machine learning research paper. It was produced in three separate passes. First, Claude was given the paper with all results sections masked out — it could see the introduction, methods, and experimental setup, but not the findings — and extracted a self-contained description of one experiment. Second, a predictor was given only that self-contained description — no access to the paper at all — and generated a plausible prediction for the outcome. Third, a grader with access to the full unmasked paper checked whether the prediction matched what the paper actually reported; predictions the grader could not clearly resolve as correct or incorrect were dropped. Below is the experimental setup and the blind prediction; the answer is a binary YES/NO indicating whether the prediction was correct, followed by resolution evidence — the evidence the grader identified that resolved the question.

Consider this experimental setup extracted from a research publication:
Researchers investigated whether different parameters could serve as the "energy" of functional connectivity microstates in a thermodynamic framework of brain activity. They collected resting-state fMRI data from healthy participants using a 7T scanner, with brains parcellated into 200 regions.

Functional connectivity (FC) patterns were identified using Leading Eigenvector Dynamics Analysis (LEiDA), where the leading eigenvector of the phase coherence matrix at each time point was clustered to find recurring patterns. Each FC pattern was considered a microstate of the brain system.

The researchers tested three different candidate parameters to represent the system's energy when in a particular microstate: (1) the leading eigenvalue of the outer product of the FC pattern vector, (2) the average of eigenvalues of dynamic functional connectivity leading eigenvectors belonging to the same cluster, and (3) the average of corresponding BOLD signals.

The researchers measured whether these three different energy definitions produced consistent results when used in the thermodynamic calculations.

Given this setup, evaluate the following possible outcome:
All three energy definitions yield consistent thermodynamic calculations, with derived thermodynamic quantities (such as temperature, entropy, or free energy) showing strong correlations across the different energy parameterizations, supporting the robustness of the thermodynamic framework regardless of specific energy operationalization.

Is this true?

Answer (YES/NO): YES